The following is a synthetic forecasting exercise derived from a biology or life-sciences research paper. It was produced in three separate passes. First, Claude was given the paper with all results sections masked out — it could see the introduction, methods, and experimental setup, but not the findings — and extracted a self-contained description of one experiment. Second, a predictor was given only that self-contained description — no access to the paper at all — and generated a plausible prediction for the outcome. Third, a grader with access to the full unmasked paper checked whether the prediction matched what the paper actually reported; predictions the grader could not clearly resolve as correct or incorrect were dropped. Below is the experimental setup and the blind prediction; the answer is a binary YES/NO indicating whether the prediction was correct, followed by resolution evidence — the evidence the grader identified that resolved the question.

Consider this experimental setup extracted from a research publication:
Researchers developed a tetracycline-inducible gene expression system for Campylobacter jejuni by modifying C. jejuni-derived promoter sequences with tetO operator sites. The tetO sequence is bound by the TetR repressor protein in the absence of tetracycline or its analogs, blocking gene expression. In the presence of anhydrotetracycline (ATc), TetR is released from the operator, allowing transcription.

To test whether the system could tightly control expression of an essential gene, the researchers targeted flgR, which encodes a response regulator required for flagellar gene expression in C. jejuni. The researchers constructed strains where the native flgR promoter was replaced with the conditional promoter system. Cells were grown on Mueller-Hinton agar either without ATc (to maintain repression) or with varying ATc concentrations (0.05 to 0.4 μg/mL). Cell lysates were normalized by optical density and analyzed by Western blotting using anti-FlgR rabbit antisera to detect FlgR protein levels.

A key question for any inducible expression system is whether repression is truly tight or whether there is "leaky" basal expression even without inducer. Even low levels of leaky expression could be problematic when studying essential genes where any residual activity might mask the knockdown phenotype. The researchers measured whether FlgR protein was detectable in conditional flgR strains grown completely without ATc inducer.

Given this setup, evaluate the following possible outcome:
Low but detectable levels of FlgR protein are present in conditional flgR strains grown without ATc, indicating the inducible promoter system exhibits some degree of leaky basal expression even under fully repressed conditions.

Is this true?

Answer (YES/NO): NO